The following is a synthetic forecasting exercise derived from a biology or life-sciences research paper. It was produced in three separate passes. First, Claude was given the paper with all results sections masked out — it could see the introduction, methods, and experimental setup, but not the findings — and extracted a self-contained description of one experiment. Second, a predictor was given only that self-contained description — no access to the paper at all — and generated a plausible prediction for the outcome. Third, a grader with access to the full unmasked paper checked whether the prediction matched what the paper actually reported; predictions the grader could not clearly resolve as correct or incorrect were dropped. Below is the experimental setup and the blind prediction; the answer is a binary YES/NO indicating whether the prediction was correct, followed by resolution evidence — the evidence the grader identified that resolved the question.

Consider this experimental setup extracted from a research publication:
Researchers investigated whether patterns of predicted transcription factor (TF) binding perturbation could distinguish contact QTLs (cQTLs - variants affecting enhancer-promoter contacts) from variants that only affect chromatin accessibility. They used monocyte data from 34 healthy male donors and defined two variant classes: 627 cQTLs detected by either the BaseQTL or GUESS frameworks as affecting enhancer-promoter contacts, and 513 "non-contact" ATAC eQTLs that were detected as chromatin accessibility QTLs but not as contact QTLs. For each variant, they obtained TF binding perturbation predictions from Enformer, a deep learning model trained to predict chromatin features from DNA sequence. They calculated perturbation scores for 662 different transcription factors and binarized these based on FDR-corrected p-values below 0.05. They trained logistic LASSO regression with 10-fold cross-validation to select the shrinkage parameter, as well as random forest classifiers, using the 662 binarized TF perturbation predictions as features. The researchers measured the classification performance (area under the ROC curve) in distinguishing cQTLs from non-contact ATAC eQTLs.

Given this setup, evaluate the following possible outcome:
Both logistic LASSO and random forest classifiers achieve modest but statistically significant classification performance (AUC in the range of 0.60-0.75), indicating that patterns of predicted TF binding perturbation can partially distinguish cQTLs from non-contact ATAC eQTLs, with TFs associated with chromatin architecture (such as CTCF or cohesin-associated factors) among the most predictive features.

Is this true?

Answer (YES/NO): NO